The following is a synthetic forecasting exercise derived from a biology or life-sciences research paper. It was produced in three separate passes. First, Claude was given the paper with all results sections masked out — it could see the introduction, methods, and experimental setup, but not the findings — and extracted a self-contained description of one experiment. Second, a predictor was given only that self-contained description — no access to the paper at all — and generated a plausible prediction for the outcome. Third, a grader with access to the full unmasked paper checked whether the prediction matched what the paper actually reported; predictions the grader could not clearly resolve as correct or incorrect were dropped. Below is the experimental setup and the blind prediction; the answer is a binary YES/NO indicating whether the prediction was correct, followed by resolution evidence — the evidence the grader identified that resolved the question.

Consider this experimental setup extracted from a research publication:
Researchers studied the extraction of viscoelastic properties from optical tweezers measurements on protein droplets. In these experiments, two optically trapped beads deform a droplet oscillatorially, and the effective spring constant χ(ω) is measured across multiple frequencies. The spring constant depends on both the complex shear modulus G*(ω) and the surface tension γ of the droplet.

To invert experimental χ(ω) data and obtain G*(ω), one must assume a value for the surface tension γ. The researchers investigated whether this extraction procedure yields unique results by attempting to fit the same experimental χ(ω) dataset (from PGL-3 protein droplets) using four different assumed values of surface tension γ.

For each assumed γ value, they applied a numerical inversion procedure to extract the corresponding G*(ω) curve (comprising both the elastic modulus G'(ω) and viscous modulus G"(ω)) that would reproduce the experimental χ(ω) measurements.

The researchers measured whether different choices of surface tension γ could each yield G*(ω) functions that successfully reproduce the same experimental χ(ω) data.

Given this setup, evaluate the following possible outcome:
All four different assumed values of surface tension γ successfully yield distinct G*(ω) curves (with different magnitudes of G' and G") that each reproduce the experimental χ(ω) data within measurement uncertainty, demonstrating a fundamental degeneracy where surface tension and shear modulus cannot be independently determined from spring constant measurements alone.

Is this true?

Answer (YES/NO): YES